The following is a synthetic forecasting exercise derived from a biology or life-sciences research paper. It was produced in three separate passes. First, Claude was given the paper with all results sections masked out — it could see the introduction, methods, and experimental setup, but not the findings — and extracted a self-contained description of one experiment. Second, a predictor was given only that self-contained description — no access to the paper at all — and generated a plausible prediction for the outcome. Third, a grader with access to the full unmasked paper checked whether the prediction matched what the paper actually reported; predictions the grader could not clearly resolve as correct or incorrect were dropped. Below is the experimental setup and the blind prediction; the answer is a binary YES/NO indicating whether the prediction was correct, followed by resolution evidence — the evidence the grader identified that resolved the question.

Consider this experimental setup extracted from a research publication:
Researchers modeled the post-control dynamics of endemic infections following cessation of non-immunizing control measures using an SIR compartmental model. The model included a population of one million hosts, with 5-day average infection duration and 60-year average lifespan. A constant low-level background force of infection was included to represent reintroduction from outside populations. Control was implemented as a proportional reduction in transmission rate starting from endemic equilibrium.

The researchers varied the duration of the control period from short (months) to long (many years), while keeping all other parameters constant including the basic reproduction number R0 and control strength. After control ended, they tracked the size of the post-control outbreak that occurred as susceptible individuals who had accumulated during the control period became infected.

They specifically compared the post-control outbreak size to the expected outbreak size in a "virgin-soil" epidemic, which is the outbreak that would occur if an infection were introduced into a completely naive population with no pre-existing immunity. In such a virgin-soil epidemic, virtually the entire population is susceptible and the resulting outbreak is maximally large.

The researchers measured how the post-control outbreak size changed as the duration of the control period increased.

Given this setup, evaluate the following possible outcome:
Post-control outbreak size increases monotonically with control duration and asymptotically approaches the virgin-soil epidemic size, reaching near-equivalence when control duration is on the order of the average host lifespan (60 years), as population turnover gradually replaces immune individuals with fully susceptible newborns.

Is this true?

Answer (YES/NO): YES